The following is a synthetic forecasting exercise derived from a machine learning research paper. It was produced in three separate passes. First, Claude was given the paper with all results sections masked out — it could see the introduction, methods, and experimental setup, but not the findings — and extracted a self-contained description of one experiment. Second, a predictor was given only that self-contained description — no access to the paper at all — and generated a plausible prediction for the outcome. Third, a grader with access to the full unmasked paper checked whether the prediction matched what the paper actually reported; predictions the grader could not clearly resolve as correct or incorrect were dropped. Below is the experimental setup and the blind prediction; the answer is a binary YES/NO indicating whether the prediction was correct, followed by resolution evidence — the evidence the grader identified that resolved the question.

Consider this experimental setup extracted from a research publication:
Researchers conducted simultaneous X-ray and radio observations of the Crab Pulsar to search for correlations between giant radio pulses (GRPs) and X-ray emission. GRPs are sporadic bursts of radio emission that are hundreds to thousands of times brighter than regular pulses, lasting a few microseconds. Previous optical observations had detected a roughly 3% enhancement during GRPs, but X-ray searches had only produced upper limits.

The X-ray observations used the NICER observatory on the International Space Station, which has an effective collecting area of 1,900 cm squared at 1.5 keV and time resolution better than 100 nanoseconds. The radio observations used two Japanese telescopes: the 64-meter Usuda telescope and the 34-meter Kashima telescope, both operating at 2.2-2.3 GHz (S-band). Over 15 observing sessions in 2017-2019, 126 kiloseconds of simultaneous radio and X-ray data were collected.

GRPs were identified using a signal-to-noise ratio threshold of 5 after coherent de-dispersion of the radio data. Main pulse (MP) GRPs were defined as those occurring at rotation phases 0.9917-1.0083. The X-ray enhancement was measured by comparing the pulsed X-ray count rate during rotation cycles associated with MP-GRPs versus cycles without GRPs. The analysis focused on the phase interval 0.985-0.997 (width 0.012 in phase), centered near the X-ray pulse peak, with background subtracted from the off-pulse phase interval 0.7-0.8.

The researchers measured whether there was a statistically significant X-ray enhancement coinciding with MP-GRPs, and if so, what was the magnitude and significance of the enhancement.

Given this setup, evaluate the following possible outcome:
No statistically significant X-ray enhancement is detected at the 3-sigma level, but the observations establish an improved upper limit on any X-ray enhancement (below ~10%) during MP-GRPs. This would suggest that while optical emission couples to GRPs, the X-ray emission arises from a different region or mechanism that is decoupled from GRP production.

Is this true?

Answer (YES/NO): NO